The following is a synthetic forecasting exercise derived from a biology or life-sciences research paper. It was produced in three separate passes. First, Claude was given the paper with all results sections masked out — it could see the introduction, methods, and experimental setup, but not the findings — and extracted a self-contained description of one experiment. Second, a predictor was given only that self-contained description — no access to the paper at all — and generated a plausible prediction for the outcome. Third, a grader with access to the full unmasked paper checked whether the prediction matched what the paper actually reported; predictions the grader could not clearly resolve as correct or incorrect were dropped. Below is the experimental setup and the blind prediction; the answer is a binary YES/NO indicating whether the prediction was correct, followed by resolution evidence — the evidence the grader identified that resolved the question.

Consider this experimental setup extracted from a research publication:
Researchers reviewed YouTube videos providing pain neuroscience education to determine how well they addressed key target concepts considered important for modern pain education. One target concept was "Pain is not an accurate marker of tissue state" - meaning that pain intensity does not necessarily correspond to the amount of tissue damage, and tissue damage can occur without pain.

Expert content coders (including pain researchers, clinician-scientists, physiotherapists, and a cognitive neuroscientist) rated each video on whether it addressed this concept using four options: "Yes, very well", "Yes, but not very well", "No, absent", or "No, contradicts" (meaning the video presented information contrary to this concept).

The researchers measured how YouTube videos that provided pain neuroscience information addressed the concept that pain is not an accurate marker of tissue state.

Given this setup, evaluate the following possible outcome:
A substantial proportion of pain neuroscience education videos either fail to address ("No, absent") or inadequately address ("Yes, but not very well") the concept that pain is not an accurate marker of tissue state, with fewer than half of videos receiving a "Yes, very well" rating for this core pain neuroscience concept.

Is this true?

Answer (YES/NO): YES